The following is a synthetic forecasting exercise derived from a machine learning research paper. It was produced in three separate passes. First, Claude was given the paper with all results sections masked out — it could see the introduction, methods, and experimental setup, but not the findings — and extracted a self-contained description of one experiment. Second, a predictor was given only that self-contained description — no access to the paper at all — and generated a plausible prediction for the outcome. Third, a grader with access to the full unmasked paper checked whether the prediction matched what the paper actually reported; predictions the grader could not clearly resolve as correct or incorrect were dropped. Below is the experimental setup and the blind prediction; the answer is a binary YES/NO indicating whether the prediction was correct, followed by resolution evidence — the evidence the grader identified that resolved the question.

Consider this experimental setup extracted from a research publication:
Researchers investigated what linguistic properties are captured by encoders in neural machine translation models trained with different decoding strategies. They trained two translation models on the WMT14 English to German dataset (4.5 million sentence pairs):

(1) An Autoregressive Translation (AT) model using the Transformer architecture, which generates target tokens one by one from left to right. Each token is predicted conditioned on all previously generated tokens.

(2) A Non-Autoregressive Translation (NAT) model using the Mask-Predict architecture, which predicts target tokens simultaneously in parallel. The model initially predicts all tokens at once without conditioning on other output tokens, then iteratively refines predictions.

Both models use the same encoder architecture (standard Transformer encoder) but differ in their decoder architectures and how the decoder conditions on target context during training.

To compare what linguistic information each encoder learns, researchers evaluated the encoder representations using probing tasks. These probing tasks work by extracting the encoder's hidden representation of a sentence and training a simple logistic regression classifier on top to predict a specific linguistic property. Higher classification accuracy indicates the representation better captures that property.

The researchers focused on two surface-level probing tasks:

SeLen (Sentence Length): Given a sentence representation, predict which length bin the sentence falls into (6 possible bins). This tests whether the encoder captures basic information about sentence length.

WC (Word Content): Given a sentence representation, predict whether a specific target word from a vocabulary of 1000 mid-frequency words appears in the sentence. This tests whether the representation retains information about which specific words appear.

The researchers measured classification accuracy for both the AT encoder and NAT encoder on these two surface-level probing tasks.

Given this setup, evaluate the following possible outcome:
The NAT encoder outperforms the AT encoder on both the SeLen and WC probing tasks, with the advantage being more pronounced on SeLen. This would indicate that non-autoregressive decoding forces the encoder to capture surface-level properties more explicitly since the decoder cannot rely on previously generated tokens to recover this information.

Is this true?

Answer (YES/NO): NO